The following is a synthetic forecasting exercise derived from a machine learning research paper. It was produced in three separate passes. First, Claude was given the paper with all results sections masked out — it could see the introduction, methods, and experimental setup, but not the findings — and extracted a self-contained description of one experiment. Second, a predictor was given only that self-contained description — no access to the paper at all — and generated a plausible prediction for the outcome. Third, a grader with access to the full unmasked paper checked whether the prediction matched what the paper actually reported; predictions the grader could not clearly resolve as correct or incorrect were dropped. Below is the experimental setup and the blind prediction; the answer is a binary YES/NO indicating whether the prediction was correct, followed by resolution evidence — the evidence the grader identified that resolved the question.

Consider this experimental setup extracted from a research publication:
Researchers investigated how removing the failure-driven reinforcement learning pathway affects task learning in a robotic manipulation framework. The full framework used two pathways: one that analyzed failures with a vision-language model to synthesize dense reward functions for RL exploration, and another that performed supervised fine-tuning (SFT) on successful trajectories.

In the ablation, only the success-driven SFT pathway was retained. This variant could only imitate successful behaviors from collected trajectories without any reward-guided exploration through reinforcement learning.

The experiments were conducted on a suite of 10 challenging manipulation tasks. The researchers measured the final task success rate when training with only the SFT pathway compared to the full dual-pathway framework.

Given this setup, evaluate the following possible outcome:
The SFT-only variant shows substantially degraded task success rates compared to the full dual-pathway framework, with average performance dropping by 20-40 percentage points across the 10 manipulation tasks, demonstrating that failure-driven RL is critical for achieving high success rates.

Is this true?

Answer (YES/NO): YES